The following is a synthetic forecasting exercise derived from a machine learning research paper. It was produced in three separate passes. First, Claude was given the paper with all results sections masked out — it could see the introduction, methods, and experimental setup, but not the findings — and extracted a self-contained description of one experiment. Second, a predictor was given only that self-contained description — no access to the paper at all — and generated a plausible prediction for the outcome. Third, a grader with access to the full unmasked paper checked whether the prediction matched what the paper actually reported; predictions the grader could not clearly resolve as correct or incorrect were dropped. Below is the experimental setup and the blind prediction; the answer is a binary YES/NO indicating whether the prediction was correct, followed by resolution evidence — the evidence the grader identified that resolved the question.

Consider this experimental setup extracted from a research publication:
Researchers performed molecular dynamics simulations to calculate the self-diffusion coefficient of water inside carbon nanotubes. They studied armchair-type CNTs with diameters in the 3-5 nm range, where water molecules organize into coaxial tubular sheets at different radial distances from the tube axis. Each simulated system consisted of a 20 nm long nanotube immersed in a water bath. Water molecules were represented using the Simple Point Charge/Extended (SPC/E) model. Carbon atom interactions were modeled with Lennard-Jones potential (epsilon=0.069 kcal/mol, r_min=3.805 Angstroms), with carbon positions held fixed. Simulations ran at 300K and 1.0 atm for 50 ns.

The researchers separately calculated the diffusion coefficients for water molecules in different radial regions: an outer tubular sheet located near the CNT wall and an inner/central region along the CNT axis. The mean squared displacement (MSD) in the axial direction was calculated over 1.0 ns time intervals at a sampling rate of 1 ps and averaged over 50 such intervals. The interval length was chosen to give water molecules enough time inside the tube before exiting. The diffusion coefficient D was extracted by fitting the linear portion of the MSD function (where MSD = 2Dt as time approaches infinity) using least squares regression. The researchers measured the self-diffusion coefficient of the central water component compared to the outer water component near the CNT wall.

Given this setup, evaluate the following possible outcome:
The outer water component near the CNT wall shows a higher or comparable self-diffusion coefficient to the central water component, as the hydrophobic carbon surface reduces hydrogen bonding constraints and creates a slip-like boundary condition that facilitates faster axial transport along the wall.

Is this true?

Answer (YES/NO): NO